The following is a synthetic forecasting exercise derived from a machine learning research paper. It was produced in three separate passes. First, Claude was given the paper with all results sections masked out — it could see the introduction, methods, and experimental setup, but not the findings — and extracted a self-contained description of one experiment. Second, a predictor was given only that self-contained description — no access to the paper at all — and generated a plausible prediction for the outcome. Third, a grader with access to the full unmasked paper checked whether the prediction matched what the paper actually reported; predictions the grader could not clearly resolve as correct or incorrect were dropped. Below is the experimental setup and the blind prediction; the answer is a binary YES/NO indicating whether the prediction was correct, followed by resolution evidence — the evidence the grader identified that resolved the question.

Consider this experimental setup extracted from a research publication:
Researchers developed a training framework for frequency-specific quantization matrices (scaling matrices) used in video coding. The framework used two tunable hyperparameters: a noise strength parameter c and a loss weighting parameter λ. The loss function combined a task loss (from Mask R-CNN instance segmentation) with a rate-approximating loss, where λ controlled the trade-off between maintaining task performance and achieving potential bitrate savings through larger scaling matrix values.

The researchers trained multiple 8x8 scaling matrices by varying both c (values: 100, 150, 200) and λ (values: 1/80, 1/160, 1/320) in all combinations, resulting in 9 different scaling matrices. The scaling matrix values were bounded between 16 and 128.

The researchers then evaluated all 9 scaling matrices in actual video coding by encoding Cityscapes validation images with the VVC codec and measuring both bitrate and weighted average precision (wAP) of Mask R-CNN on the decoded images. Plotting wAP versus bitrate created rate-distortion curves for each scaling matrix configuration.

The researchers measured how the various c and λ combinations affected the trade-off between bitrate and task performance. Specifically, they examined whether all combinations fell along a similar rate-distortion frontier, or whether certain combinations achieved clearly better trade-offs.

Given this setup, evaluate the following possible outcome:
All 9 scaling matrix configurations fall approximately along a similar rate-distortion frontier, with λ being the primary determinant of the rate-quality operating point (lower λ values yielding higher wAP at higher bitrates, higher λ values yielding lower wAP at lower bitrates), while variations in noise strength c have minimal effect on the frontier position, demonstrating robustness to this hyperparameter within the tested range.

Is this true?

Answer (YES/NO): NO